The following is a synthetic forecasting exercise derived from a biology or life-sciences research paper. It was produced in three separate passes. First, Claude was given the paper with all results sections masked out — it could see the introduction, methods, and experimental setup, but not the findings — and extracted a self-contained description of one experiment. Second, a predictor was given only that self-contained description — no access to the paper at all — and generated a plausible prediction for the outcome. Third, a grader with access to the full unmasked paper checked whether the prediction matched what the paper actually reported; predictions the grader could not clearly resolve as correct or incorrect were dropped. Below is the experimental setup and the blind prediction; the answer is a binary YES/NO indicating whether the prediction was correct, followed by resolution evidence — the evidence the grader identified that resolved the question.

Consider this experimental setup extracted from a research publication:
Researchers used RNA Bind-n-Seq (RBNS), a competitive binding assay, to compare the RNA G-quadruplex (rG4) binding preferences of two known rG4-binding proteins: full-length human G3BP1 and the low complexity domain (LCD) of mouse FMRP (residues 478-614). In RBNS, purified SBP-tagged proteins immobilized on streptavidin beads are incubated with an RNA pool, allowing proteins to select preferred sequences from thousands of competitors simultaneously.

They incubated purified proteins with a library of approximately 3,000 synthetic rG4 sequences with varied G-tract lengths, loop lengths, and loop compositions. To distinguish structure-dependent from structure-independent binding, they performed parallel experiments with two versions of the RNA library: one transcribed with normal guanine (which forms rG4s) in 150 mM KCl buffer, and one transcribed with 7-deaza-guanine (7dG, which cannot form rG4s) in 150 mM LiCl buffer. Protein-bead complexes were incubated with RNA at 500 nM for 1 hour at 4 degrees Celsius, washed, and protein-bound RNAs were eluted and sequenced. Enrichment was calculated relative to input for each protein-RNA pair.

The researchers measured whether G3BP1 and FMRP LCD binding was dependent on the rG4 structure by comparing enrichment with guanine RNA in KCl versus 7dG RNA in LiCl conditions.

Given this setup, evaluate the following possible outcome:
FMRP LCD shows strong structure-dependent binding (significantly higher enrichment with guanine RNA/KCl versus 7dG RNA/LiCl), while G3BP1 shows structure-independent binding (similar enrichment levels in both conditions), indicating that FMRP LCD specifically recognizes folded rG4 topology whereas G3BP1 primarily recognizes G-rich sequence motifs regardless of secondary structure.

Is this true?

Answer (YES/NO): NO